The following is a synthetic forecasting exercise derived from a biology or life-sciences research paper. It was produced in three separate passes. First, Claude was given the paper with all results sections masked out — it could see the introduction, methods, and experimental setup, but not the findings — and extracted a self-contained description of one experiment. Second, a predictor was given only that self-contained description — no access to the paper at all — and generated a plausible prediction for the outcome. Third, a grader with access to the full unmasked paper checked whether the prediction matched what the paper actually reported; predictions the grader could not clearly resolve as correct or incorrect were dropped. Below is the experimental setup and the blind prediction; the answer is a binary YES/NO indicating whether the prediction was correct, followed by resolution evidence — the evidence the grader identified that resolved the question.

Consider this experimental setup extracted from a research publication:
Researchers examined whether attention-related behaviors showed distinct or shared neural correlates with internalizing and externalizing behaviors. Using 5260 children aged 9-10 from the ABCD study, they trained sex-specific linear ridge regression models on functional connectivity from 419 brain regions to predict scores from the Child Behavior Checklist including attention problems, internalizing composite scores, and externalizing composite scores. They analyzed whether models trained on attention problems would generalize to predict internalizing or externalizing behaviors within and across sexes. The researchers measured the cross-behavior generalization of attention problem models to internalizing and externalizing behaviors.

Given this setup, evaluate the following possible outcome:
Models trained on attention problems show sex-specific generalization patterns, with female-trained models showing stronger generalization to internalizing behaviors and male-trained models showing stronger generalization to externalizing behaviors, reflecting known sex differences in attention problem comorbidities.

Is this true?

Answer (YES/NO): NO